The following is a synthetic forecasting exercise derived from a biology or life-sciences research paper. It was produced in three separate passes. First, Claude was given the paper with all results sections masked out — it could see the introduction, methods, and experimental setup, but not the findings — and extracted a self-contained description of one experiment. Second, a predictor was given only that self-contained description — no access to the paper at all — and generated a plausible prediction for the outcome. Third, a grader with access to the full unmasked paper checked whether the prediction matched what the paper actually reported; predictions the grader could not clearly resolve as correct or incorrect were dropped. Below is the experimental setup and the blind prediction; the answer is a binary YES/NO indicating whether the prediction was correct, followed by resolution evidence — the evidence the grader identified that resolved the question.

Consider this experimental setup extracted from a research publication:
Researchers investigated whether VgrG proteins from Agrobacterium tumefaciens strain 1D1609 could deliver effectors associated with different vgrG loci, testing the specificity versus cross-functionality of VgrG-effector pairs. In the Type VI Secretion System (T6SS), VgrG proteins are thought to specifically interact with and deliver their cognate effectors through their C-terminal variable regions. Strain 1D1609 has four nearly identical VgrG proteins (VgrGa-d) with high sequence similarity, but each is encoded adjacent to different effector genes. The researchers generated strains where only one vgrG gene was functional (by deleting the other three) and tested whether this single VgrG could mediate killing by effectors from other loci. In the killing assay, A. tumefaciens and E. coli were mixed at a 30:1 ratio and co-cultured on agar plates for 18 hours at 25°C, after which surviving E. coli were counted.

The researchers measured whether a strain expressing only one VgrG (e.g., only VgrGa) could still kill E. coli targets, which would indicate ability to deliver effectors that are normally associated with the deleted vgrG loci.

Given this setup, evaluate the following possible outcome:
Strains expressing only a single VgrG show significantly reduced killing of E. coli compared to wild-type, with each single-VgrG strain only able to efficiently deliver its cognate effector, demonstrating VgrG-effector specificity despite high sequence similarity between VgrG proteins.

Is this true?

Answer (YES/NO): NO